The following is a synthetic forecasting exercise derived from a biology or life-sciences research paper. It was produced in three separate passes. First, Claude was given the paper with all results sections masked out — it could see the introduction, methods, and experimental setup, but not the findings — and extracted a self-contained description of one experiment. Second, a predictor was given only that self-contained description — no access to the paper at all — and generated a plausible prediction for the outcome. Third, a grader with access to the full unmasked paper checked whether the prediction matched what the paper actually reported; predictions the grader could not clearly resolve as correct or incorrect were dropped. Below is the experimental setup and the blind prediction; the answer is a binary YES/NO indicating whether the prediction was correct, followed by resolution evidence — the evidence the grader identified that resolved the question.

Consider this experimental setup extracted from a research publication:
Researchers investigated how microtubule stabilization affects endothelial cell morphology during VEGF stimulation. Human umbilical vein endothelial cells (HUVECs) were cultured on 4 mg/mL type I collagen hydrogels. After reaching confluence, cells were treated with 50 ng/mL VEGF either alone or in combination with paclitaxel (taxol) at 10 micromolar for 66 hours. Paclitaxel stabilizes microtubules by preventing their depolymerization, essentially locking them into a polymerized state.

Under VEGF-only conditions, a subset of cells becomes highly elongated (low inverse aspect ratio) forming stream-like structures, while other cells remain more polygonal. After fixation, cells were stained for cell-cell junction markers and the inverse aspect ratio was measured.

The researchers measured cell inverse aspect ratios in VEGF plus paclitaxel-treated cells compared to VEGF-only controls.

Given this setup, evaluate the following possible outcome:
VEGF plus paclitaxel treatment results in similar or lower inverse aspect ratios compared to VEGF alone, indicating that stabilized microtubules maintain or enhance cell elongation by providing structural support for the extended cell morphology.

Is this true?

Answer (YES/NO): NO